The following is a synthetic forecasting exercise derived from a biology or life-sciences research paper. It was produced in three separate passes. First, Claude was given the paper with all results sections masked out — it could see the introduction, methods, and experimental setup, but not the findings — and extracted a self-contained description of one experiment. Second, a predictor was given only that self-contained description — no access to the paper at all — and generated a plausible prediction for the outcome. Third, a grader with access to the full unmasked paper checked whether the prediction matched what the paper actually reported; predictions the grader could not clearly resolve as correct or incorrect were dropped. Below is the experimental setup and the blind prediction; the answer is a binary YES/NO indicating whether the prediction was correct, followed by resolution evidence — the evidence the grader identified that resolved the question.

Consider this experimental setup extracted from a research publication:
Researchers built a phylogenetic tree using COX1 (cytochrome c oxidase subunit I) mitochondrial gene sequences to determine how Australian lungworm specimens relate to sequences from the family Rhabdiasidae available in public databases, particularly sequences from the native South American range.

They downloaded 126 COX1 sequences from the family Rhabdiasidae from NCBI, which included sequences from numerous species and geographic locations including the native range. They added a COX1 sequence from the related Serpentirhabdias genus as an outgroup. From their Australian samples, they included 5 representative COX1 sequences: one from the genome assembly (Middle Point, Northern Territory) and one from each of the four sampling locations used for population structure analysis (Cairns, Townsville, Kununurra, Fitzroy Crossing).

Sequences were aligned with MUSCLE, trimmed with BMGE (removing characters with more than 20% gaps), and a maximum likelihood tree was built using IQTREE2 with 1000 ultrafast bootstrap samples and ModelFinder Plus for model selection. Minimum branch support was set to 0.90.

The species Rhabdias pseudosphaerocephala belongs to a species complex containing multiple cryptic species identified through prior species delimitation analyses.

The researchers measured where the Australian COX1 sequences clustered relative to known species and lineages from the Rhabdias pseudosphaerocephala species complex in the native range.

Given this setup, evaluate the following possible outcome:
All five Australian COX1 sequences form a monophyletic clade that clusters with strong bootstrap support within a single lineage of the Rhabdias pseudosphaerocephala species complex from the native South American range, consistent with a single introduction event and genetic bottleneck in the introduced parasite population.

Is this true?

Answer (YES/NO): YES